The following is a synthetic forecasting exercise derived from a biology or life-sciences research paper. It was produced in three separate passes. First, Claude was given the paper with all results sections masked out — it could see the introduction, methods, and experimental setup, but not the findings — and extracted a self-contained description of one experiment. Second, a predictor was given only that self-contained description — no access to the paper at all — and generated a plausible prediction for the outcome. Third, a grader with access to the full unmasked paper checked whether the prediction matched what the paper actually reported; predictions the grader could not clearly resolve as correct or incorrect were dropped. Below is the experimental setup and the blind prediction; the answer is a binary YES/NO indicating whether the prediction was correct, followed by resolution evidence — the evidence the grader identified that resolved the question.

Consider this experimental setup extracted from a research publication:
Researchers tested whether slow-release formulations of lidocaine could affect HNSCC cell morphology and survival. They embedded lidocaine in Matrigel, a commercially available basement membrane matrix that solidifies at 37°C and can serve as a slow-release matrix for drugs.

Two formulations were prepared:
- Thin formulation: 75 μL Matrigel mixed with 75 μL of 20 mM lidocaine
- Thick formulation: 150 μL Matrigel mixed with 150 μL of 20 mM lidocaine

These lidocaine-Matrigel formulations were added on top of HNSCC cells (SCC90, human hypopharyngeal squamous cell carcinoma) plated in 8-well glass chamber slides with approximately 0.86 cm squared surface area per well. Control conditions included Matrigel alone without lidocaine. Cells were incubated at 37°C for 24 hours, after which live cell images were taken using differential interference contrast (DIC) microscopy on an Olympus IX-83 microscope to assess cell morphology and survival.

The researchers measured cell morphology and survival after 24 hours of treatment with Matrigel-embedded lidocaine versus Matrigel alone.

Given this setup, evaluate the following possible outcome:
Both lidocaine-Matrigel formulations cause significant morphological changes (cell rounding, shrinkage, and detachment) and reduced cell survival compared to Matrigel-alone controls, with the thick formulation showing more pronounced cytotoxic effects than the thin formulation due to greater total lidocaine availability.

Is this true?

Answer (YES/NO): YES